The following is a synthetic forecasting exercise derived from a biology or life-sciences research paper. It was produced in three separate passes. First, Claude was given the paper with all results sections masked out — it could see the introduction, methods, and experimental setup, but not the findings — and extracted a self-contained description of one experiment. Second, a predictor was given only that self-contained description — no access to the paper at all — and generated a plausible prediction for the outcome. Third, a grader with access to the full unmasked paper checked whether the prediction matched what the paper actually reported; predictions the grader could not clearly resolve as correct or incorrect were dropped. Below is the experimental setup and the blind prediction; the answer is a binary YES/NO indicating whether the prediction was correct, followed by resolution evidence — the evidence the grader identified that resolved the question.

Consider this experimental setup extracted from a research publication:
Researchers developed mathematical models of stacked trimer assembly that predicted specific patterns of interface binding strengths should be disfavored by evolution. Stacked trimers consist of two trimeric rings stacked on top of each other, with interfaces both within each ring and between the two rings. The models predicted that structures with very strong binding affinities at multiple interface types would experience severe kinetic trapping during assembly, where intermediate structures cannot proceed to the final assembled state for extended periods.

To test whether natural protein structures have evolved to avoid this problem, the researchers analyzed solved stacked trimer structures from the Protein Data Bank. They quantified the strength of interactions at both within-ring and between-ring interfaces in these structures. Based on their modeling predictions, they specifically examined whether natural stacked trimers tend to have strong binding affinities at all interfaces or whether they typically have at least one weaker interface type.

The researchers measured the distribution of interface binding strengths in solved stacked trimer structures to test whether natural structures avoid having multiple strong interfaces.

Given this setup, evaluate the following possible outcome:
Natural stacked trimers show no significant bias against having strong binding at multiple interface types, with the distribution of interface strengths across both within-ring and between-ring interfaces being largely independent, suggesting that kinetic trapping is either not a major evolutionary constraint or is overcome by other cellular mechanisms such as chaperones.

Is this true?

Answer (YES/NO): NO